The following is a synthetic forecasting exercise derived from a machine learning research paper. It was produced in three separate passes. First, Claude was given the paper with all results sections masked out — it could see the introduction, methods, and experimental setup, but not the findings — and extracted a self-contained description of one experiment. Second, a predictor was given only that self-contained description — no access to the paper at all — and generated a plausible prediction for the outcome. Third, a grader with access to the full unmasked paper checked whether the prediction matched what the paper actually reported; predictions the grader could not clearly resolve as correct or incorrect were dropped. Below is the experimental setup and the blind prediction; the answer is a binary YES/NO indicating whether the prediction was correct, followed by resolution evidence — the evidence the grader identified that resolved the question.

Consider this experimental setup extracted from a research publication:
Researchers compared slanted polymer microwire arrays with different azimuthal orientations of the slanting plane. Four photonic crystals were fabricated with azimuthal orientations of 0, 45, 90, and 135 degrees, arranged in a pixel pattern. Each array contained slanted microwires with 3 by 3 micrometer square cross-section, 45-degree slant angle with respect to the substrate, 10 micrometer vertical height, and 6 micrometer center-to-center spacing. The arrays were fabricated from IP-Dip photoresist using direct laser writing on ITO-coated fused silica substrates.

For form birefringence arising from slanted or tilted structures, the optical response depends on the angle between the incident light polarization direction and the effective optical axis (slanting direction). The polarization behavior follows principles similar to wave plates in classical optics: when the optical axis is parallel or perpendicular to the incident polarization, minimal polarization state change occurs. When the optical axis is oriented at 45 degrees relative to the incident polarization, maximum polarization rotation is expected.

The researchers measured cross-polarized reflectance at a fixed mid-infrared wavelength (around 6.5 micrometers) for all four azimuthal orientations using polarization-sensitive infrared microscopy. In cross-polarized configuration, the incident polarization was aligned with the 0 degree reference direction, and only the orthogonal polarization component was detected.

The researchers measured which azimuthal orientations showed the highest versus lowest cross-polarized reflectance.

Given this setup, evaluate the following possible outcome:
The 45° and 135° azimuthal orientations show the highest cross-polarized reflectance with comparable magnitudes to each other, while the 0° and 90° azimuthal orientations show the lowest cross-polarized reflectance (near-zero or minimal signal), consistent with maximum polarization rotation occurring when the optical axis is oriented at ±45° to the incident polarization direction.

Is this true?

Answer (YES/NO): NO